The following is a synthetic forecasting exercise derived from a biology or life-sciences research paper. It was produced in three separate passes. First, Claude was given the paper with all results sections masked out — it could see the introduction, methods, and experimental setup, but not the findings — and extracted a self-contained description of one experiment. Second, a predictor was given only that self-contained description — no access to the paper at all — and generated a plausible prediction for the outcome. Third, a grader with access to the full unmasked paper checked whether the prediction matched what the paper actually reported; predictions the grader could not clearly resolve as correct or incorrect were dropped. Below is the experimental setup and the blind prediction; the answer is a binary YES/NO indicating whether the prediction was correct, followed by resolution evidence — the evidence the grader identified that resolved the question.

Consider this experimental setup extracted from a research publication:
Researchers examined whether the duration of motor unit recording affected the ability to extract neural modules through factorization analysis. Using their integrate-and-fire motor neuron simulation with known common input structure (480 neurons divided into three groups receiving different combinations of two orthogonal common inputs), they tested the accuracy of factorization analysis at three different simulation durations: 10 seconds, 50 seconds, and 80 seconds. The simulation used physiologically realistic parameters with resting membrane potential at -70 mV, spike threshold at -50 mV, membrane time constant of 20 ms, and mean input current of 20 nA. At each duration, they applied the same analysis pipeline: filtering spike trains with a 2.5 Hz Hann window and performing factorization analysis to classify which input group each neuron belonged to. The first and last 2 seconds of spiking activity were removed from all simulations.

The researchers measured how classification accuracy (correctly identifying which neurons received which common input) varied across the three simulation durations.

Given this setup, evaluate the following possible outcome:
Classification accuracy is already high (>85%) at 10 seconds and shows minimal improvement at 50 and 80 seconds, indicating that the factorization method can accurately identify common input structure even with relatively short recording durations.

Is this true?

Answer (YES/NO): NO